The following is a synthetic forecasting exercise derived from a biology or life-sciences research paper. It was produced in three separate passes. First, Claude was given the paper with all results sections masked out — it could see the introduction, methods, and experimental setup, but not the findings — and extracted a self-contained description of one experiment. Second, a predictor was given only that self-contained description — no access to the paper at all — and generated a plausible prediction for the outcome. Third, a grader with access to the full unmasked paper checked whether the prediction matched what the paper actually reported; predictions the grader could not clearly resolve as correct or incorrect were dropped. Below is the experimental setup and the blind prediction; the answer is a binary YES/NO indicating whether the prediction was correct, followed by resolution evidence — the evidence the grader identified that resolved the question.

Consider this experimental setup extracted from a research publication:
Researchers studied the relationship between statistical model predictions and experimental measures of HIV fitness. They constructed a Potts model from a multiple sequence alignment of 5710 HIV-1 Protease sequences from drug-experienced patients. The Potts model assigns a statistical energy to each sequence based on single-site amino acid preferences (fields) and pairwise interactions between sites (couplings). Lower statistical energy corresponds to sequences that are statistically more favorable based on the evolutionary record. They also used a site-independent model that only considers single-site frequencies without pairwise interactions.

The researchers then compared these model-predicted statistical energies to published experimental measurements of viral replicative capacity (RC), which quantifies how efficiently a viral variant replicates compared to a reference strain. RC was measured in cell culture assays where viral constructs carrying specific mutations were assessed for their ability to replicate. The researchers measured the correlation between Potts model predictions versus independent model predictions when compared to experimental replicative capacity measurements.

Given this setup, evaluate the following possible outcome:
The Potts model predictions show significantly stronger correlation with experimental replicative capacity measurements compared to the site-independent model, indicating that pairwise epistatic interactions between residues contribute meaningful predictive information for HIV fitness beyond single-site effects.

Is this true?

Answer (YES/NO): NO